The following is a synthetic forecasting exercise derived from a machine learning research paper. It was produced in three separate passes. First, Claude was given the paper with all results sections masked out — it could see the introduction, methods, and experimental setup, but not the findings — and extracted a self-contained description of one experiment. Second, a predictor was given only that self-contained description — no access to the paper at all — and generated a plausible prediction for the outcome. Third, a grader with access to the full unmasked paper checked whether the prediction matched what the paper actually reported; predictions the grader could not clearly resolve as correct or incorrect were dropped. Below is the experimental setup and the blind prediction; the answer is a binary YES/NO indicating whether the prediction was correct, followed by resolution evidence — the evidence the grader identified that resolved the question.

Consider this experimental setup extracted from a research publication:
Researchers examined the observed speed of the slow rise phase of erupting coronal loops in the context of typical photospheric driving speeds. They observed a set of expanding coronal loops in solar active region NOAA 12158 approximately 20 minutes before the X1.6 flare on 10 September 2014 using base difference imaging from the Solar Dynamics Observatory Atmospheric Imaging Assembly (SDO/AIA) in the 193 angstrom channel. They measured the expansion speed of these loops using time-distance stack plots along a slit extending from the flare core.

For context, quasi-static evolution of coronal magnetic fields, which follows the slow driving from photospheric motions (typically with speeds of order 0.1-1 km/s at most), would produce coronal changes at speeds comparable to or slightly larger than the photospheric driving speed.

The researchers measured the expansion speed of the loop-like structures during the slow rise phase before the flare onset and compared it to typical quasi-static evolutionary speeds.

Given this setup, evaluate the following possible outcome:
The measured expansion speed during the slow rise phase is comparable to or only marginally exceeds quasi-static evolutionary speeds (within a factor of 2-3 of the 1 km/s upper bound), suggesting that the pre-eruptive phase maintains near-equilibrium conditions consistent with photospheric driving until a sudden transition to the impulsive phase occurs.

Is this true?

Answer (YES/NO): NO